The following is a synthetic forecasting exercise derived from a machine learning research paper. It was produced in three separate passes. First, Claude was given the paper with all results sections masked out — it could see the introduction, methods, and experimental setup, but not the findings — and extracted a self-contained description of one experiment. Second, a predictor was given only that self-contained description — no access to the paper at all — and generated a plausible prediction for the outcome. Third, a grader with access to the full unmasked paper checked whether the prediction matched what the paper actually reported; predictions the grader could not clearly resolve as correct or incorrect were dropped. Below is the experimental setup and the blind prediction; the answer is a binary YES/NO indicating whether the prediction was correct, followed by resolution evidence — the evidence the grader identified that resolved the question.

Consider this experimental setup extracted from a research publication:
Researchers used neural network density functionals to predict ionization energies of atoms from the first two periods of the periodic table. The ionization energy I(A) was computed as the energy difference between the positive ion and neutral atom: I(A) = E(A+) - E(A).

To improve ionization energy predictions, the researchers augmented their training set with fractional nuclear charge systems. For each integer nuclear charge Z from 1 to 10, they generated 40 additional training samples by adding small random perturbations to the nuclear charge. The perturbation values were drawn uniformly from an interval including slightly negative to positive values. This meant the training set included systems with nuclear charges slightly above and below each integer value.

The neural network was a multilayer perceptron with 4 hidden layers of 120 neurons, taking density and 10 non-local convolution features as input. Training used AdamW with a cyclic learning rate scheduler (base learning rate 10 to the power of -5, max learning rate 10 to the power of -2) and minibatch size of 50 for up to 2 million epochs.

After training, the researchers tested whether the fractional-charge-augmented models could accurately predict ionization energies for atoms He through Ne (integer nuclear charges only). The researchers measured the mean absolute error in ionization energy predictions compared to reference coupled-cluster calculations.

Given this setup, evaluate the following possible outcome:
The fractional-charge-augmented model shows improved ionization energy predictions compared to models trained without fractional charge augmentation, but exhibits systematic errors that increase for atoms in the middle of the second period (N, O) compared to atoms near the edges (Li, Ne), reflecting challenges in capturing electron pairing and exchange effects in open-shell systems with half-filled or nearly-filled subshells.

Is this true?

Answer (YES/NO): NO